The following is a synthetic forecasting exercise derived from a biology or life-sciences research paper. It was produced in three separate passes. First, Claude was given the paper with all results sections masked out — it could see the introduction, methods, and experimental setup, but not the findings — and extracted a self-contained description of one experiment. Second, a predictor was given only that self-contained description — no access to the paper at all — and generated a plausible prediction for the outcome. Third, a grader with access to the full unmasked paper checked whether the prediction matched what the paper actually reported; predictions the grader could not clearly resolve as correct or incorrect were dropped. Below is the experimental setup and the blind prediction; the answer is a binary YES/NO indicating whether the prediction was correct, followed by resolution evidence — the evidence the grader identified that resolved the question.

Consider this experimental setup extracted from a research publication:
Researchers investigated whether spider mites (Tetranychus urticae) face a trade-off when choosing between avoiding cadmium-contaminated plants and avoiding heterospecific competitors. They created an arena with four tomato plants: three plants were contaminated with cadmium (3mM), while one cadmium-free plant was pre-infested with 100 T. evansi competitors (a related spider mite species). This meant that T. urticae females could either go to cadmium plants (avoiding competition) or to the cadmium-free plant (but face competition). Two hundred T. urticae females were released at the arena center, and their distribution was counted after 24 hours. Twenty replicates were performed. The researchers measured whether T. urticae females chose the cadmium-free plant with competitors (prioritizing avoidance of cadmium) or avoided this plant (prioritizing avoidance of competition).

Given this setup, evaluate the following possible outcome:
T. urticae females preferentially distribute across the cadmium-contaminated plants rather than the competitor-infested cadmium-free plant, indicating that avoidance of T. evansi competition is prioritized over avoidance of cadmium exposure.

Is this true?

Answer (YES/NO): NO